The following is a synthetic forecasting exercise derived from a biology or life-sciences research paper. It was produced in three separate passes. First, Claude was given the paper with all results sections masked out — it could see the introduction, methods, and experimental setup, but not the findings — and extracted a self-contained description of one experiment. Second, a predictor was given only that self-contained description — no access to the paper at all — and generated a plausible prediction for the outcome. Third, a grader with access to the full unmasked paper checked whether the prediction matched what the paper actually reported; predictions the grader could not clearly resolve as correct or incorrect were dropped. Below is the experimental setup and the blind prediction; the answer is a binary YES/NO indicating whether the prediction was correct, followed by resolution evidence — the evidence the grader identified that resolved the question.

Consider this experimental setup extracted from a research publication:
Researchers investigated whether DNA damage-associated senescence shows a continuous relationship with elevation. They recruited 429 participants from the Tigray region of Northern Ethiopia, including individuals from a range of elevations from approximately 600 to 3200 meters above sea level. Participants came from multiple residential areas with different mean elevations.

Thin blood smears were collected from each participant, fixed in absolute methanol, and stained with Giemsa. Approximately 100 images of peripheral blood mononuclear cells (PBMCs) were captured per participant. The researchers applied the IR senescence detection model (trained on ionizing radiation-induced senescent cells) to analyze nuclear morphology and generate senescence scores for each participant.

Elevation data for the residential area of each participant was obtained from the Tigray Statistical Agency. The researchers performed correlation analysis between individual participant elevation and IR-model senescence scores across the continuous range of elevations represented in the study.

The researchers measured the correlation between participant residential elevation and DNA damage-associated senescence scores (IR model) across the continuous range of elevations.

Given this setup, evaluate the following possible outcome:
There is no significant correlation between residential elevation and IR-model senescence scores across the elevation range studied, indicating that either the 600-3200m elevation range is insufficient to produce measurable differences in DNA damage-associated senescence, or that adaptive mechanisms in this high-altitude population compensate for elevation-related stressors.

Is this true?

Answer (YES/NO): NO